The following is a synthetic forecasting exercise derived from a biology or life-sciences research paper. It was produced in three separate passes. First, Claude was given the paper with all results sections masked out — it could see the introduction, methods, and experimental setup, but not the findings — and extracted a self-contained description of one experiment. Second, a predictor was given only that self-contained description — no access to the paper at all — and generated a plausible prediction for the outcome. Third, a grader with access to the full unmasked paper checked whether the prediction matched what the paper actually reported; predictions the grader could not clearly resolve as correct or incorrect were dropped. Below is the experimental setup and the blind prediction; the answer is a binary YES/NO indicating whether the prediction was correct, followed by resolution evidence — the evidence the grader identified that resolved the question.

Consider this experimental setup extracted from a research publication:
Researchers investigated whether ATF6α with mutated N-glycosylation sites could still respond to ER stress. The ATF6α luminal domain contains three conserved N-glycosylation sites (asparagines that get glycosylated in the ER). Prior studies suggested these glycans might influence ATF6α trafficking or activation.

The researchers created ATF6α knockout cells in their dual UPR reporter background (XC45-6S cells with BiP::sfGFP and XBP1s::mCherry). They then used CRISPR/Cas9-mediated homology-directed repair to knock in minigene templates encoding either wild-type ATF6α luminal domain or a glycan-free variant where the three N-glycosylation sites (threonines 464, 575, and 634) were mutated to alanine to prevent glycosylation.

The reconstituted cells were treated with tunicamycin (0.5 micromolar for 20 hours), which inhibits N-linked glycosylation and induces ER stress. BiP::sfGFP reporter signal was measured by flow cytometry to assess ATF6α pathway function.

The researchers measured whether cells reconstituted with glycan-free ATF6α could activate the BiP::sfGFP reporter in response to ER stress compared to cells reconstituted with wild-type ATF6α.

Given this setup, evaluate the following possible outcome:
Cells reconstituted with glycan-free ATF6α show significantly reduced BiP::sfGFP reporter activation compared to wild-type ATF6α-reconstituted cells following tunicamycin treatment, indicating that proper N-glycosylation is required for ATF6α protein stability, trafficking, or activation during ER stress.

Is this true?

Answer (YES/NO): YES